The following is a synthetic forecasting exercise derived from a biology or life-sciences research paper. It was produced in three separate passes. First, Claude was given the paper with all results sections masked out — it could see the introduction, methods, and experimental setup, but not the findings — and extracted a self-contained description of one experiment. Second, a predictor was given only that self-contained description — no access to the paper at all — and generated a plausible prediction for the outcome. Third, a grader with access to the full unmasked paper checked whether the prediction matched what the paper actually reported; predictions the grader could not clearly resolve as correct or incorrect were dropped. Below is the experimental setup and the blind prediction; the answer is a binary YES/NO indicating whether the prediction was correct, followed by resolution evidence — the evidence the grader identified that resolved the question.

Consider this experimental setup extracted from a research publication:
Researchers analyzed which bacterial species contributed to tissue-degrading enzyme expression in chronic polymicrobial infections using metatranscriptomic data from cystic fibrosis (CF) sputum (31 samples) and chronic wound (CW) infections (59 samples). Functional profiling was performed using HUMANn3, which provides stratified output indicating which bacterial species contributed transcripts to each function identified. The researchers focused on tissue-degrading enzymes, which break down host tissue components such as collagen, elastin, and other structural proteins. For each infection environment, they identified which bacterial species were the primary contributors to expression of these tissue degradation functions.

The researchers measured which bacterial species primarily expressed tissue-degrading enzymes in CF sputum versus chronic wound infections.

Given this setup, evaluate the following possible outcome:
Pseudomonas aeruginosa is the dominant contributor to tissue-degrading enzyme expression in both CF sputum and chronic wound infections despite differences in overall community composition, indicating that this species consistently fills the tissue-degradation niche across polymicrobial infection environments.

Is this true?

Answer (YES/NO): NO